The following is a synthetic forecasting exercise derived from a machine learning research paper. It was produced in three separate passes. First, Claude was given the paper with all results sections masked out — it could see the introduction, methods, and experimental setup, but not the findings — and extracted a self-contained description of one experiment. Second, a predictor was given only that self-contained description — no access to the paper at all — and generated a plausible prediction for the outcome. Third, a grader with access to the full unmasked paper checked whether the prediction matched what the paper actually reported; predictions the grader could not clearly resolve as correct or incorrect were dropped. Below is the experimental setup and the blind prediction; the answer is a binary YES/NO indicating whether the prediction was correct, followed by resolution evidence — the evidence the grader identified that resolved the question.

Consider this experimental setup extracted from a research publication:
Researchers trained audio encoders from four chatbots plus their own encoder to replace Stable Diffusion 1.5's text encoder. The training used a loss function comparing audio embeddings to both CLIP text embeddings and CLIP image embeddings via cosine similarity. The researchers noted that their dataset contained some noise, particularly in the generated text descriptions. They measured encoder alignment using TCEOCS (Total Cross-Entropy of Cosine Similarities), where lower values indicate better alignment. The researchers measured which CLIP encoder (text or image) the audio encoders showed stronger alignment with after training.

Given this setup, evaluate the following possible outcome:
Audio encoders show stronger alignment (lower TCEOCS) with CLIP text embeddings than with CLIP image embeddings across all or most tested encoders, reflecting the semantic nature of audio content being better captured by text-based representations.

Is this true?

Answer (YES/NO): NO